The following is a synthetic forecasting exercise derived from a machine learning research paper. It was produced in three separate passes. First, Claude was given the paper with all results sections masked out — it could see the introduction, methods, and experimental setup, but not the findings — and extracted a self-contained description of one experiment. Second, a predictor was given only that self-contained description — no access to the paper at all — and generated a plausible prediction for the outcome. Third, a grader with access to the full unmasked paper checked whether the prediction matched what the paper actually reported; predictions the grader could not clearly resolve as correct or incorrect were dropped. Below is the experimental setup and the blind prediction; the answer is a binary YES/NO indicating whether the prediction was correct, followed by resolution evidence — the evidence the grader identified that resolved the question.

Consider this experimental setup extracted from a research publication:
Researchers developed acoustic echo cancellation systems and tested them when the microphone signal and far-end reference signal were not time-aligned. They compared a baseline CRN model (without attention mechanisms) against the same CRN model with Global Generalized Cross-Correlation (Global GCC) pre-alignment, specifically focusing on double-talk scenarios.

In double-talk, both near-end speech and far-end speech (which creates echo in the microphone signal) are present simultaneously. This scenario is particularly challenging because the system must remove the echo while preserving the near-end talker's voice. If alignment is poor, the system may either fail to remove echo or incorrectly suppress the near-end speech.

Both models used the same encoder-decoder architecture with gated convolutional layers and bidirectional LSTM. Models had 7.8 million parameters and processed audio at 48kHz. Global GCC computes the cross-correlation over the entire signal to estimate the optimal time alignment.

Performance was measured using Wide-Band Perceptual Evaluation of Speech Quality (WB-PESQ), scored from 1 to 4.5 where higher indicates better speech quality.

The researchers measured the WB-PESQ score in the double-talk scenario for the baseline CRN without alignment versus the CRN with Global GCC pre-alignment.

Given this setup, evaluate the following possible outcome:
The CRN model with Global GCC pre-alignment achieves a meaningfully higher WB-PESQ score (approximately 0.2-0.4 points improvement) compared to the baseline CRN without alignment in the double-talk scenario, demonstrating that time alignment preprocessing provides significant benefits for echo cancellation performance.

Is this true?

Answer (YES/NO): NO